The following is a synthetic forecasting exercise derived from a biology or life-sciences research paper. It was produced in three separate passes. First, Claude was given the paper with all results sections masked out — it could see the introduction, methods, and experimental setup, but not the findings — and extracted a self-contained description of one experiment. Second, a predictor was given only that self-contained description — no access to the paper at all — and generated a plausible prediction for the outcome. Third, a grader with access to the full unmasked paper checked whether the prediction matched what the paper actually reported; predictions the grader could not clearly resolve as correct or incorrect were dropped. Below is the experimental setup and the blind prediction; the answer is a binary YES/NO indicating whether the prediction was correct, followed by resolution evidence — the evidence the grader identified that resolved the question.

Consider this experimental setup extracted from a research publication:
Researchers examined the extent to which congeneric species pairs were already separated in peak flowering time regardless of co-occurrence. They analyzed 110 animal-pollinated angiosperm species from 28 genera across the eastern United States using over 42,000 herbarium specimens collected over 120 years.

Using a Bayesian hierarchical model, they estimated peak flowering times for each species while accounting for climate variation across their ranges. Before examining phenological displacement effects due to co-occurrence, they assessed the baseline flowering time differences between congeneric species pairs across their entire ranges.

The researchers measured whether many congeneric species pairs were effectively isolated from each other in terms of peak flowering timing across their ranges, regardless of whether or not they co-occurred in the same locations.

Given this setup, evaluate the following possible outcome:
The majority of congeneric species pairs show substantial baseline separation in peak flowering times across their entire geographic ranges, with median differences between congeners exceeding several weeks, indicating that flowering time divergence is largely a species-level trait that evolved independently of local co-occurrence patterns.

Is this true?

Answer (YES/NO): YES